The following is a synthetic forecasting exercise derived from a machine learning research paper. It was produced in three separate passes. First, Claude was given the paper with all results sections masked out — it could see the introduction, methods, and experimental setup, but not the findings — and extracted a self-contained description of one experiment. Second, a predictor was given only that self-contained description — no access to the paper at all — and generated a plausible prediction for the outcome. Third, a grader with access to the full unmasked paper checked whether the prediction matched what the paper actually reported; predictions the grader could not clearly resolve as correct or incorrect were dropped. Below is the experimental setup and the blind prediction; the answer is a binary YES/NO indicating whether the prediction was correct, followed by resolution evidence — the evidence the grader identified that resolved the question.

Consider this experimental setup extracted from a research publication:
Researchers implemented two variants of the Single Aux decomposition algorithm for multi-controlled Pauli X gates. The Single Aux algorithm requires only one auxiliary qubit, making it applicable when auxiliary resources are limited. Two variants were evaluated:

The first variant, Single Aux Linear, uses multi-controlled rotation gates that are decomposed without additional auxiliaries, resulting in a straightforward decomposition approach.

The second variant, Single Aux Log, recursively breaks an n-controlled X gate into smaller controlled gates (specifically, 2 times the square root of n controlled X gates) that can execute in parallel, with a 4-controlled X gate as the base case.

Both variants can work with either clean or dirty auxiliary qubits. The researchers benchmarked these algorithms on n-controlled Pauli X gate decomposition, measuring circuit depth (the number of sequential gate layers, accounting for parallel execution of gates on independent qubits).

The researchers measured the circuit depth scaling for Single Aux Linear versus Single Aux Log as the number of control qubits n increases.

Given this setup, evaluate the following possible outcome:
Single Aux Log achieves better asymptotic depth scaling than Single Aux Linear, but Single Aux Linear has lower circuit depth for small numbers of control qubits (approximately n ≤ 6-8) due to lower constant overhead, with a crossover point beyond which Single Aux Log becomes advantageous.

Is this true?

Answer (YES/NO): NO